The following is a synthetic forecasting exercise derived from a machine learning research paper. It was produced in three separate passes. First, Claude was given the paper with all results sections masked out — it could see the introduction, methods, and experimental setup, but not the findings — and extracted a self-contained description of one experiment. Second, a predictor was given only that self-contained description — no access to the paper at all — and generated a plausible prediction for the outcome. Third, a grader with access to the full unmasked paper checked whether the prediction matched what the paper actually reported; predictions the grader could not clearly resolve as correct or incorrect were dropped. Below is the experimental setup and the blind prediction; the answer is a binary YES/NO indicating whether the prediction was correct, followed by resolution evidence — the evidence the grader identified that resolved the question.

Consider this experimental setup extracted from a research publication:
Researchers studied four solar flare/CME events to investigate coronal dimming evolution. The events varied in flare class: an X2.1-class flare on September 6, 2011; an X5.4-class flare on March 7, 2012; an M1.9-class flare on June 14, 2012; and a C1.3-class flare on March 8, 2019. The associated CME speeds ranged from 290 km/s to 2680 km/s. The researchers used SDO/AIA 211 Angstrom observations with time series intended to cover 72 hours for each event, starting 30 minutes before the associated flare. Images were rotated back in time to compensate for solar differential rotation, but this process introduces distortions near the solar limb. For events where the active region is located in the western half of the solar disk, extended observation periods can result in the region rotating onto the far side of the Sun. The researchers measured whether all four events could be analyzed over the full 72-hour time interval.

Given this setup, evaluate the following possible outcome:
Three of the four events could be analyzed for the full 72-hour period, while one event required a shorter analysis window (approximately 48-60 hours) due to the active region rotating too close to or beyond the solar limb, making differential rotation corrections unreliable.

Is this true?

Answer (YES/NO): YES